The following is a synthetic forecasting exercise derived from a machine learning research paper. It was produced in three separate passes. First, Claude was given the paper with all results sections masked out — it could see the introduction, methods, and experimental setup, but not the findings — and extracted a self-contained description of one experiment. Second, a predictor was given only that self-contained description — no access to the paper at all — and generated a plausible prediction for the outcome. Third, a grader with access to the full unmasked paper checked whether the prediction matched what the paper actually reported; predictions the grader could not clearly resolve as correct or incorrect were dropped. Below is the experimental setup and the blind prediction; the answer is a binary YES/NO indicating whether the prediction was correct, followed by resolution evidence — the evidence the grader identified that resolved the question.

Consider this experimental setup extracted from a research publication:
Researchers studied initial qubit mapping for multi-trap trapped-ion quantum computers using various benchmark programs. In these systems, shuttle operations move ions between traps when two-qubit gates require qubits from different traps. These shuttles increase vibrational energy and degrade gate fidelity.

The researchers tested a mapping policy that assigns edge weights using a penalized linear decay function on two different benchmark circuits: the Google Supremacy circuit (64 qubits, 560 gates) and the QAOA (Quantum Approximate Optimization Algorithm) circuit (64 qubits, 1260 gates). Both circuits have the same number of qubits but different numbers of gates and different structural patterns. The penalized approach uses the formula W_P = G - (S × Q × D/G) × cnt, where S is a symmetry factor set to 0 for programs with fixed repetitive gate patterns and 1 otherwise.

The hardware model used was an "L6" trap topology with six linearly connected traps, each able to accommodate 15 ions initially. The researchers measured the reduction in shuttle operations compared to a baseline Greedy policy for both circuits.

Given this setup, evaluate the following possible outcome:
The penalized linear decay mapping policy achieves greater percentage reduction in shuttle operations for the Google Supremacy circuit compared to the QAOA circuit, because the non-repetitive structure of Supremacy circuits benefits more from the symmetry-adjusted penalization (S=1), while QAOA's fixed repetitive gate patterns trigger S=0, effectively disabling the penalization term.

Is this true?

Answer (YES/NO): YES